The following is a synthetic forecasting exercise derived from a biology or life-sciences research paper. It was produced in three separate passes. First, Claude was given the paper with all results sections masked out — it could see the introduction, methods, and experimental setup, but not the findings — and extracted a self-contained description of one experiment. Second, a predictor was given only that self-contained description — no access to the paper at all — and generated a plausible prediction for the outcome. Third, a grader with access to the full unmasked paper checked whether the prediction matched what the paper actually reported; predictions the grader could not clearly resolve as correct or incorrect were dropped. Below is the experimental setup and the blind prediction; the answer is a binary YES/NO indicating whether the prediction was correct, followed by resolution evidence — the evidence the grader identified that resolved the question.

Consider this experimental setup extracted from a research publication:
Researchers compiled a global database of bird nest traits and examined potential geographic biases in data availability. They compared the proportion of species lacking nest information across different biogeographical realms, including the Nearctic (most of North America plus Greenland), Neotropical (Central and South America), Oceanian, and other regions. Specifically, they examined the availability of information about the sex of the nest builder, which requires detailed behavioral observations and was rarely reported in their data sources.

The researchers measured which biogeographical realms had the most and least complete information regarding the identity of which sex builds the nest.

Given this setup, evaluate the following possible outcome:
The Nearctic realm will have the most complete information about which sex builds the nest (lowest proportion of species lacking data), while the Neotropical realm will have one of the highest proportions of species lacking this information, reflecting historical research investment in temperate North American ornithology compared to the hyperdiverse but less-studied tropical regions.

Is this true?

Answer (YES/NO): YES